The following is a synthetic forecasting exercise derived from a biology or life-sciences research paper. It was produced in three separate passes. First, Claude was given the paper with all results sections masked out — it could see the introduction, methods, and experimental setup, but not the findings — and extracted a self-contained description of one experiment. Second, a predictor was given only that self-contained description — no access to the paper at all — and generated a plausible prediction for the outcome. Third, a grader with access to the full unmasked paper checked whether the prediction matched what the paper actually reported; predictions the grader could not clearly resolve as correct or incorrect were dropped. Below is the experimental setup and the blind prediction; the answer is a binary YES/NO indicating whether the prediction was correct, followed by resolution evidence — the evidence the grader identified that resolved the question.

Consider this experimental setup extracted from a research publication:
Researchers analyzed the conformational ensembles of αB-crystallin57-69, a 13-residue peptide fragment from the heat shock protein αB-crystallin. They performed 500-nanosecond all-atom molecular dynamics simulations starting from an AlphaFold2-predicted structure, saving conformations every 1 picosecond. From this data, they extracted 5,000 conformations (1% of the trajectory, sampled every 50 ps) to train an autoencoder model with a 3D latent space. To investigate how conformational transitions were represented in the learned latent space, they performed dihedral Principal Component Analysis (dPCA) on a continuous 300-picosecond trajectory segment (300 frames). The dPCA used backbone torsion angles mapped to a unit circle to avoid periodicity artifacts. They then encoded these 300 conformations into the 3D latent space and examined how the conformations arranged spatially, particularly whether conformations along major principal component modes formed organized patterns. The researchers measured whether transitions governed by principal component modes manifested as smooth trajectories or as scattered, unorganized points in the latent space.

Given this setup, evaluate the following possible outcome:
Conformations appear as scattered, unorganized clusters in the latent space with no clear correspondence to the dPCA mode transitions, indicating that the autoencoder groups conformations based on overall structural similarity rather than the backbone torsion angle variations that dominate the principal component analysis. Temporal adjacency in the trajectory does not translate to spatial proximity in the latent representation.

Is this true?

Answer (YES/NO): NO